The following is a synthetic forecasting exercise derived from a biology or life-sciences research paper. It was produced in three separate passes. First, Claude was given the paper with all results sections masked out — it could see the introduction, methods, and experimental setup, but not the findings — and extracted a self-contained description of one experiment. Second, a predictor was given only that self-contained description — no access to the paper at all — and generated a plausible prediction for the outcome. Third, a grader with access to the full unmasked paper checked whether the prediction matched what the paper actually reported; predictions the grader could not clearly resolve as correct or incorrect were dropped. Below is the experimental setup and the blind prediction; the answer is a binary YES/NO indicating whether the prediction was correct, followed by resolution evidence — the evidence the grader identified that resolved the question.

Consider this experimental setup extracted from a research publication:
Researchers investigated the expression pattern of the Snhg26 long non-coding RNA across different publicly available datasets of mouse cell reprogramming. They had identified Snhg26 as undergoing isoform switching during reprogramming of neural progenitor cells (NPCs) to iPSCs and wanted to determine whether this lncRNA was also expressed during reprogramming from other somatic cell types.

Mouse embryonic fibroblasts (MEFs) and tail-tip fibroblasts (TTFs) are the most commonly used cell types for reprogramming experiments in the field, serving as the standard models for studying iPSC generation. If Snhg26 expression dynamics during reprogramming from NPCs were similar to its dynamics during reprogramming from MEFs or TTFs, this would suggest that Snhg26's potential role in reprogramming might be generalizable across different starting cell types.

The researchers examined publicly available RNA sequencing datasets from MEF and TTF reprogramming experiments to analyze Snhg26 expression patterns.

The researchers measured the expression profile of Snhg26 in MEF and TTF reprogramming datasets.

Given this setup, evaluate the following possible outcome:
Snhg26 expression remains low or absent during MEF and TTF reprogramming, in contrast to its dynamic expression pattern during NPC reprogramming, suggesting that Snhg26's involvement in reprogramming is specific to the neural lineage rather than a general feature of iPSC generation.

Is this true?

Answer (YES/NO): NO